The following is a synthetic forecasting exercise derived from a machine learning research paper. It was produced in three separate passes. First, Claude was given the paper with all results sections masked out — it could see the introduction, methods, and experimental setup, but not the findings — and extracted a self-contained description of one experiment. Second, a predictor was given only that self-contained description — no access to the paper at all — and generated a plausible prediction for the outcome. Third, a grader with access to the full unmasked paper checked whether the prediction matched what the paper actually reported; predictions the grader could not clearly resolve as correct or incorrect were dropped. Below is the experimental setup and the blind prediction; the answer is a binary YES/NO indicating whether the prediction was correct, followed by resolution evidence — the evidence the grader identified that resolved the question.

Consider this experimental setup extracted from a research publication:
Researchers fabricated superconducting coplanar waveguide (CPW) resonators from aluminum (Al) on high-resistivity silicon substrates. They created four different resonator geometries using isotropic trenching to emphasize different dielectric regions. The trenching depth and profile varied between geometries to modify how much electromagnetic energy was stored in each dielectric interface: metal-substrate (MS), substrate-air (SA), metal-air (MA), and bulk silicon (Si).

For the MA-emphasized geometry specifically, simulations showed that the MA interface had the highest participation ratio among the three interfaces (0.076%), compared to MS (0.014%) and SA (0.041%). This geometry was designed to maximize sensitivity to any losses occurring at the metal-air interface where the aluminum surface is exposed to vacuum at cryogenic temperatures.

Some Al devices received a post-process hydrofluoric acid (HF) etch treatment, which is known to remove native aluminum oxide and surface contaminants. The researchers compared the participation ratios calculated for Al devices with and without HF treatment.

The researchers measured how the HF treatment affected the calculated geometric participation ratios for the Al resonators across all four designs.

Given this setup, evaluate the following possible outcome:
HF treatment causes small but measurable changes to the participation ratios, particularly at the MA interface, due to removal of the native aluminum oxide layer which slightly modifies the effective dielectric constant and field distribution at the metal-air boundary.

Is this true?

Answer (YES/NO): NO